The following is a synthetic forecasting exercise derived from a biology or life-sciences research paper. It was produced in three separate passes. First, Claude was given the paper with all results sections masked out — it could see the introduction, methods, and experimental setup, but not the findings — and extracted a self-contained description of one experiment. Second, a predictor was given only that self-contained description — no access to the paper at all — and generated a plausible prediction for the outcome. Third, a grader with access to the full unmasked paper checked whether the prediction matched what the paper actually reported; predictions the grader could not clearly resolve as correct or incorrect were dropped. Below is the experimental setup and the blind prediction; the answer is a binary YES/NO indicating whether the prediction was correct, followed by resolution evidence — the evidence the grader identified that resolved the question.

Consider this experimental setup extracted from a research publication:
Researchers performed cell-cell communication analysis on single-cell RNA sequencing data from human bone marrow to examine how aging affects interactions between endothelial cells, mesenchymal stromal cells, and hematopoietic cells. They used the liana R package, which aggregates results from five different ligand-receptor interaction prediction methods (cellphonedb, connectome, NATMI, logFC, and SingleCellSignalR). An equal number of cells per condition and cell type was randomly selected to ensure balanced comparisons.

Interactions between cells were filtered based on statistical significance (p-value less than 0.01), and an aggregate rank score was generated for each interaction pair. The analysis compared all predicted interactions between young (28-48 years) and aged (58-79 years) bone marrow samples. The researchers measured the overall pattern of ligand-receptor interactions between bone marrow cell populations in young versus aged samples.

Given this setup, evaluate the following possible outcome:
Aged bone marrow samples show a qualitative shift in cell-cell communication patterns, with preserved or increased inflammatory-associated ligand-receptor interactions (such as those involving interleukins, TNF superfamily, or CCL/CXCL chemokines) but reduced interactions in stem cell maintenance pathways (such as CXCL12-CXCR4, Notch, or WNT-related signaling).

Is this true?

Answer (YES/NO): YES